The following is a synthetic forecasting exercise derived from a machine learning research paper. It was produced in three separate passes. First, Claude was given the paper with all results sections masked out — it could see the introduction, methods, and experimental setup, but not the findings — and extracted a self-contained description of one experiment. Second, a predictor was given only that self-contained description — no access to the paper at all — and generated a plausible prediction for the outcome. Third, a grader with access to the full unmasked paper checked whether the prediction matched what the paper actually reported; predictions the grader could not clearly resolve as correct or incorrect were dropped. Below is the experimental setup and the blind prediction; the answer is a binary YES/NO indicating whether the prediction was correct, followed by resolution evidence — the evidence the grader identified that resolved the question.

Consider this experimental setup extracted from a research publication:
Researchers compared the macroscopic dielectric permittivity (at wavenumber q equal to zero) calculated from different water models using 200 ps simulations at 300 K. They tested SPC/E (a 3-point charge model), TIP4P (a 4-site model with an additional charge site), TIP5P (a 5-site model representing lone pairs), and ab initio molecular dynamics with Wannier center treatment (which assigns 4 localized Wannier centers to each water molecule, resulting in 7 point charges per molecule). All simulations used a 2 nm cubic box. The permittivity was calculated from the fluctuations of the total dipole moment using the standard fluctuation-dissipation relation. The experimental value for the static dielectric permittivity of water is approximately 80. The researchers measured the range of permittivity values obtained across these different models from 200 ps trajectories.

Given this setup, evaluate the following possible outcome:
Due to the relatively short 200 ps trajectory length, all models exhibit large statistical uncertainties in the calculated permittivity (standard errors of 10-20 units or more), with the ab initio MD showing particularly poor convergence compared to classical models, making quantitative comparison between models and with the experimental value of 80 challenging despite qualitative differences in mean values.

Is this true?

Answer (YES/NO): NO